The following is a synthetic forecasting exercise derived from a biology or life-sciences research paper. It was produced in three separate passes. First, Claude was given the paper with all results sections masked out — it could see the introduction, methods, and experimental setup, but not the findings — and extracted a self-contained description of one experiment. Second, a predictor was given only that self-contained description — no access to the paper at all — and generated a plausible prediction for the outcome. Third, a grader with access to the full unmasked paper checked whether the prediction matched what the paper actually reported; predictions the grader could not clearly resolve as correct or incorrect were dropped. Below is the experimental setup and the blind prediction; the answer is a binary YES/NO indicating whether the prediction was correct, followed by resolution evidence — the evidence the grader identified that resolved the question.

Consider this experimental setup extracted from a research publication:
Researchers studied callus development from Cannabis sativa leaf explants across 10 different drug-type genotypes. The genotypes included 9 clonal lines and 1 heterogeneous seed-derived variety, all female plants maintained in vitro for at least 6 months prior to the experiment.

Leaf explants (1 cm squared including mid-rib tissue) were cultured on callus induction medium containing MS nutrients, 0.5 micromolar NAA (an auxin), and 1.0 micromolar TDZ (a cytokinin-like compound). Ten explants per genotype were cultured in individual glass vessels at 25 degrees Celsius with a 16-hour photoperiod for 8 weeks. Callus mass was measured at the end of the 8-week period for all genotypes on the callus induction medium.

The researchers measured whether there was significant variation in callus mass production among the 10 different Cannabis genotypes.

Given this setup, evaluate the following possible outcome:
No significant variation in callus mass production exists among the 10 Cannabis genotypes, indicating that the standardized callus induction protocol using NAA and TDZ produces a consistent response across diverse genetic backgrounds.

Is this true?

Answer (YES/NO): NO